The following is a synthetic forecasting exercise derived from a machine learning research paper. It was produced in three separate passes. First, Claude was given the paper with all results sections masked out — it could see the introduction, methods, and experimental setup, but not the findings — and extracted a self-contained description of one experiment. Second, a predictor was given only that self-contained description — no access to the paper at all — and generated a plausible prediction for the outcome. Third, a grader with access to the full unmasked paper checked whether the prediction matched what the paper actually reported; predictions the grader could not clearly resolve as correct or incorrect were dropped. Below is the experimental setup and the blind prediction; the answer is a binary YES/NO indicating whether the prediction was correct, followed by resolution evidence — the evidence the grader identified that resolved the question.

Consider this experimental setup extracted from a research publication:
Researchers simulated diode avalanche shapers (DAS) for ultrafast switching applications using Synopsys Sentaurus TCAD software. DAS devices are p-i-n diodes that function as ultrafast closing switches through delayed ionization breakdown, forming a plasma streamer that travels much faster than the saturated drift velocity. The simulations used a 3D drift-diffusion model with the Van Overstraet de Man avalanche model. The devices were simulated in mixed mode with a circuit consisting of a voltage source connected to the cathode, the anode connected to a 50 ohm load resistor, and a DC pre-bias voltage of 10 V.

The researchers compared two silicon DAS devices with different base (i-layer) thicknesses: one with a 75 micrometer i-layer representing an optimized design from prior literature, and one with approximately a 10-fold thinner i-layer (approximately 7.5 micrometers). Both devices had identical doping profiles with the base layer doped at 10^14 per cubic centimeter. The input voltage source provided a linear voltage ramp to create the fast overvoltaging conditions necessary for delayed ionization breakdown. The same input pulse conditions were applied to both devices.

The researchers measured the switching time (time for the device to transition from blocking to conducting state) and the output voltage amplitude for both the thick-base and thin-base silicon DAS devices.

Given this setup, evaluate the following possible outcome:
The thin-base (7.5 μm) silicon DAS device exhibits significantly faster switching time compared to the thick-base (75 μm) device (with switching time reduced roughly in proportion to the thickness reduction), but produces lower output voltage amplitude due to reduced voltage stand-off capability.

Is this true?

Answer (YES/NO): NO